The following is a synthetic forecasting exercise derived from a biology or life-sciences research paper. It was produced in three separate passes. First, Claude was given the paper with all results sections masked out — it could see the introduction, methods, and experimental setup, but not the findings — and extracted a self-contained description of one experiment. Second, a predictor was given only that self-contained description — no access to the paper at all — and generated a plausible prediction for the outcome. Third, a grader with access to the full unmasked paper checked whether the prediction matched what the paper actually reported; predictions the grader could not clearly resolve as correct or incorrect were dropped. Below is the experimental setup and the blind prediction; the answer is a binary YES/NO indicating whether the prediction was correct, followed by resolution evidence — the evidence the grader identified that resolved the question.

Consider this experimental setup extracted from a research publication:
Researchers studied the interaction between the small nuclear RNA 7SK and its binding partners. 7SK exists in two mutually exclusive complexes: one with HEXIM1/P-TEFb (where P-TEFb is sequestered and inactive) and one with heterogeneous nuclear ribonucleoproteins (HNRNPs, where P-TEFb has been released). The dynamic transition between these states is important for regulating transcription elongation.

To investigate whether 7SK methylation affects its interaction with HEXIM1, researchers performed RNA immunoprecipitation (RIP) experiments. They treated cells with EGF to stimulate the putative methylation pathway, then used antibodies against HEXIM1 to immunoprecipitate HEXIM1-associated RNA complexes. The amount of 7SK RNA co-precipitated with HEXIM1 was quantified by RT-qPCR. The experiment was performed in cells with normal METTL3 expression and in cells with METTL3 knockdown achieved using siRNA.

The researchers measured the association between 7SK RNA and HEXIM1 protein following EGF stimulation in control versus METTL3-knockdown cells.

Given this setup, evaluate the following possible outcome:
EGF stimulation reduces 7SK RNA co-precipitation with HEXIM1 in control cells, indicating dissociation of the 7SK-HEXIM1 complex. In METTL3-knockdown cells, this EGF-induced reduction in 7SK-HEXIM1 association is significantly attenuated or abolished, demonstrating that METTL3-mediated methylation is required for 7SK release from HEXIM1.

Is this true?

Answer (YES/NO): YES